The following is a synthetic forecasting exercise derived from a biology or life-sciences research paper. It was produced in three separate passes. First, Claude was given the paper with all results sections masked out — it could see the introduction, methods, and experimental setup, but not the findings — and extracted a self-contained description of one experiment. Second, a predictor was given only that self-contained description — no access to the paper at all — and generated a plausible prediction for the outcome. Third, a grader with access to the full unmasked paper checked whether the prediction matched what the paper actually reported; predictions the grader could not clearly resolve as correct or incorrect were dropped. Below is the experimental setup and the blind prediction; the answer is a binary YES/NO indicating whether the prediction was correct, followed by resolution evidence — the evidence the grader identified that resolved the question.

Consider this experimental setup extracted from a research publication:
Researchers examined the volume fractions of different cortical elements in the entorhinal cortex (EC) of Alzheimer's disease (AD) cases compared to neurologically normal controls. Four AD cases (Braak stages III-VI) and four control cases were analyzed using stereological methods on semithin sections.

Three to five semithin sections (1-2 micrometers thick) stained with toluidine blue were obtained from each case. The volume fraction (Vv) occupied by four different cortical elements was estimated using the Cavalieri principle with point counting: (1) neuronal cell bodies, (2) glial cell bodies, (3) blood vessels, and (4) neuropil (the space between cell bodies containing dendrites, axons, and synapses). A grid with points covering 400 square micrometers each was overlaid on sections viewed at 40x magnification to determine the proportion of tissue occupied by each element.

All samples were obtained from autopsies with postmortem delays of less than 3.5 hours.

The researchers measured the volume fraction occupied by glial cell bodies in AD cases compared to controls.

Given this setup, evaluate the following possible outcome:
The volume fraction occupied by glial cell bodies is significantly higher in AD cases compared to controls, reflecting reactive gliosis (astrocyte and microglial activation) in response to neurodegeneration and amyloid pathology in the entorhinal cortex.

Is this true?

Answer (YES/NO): NO